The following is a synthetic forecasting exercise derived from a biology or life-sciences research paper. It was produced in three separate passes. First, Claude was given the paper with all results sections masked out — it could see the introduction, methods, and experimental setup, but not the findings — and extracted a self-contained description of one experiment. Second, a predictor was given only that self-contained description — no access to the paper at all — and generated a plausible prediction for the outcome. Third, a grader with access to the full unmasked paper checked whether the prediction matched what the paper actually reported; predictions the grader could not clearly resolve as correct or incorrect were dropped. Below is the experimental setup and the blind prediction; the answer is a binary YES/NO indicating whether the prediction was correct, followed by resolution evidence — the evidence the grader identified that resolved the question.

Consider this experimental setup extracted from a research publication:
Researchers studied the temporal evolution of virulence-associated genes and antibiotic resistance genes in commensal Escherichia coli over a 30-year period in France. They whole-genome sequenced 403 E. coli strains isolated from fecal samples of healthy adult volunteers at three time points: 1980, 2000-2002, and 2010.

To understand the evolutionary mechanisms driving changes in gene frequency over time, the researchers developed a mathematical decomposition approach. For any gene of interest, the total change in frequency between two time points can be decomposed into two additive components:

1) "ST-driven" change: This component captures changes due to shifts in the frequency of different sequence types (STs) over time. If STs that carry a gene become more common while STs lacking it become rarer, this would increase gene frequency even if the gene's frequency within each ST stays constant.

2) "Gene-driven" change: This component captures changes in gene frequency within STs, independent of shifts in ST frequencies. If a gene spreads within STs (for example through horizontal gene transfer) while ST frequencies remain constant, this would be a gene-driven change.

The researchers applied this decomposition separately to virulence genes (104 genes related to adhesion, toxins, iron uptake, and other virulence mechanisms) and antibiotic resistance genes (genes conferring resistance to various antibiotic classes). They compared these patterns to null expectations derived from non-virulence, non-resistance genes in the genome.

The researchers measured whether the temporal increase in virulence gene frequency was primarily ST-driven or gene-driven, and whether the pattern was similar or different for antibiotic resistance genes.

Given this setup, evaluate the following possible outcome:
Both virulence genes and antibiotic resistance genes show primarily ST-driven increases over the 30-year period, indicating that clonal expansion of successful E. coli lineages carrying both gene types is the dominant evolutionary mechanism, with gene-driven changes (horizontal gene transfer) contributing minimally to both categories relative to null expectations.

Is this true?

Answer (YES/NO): NO